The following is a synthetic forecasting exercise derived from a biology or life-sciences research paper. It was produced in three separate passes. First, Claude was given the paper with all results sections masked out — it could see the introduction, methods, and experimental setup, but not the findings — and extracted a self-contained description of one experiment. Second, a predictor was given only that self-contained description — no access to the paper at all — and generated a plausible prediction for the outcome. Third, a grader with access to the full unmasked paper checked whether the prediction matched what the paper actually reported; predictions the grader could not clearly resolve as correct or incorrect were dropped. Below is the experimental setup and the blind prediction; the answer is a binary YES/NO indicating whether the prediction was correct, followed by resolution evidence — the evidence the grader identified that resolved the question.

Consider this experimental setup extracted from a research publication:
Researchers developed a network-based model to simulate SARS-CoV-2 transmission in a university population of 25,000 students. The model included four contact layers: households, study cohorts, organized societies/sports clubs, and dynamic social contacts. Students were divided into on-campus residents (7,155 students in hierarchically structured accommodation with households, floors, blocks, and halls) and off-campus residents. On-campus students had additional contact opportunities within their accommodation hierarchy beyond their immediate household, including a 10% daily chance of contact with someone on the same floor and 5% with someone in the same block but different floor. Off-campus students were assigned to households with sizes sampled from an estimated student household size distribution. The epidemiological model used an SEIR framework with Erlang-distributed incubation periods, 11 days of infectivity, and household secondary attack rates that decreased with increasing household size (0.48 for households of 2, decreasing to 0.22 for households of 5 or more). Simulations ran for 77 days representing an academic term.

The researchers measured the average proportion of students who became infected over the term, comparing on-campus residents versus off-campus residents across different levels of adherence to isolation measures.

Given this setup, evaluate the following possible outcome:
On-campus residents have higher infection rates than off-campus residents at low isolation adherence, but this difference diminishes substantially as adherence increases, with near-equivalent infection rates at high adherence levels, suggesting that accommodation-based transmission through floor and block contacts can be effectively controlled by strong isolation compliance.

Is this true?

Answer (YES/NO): NO